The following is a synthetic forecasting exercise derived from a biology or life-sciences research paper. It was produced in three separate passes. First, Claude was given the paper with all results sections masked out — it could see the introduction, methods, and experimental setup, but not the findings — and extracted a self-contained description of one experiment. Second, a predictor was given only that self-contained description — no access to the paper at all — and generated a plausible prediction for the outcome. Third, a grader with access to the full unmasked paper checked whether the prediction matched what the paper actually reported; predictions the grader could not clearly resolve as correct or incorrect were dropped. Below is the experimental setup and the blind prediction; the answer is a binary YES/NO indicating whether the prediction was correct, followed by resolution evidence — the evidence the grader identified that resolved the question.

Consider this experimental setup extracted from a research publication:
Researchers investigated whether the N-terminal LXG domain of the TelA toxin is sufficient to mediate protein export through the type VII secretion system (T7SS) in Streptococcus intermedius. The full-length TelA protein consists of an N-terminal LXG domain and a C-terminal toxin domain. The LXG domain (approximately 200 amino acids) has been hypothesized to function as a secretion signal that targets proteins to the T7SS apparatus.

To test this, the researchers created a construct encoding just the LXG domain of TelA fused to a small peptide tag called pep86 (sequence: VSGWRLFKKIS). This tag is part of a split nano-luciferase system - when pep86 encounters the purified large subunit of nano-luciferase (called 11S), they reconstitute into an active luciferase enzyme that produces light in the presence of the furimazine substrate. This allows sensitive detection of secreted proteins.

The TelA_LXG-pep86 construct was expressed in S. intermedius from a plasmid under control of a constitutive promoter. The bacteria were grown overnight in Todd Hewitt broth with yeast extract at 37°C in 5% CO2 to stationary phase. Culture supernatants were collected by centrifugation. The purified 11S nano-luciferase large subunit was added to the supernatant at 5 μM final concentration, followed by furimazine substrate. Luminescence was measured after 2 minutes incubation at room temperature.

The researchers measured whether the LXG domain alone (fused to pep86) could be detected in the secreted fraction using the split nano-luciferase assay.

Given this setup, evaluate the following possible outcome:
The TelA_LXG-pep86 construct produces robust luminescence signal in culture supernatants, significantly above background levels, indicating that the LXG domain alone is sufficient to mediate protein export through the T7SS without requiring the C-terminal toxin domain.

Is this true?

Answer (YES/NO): YES